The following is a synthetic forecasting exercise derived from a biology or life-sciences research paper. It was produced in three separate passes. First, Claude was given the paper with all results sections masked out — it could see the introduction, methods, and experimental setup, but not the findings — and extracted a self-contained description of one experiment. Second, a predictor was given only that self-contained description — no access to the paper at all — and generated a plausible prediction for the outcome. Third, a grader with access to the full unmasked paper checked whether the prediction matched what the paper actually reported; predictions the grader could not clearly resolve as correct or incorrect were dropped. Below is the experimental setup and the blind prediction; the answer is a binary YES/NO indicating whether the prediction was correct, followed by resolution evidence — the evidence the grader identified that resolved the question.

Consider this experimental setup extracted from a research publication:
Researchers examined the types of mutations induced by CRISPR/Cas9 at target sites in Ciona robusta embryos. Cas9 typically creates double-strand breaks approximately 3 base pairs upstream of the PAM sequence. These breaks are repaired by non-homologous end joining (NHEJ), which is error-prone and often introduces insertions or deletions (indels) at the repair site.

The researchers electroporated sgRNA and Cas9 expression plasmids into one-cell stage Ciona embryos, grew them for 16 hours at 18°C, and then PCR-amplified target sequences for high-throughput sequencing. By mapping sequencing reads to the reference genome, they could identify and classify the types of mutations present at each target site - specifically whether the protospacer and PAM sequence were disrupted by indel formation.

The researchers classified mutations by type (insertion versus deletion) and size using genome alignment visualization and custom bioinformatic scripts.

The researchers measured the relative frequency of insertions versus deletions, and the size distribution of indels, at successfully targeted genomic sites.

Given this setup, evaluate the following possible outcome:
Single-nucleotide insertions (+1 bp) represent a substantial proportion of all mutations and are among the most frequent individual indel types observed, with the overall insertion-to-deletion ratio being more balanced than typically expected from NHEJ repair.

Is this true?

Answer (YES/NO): NO